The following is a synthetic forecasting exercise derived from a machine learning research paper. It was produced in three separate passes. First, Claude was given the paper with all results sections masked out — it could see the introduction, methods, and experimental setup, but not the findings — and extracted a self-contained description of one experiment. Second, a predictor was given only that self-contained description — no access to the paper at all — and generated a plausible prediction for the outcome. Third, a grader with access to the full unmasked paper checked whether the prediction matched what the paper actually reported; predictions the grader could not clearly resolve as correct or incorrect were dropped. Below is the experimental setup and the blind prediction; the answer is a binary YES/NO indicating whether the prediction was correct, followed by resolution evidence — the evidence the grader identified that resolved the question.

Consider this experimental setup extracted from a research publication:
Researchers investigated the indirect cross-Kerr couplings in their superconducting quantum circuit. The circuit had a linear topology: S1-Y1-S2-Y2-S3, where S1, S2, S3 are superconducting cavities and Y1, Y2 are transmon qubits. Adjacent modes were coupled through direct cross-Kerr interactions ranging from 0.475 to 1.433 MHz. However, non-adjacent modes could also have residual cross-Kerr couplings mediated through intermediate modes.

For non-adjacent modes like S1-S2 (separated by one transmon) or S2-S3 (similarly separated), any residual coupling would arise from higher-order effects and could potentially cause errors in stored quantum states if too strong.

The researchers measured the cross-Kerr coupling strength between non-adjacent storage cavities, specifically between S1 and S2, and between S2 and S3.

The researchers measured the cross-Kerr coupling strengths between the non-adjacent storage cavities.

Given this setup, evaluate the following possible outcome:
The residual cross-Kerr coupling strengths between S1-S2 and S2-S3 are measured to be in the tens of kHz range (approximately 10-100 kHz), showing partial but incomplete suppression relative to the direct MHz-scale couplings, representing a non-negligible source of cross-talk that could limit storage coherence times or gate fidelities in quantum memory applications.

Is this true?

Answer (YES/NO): NO